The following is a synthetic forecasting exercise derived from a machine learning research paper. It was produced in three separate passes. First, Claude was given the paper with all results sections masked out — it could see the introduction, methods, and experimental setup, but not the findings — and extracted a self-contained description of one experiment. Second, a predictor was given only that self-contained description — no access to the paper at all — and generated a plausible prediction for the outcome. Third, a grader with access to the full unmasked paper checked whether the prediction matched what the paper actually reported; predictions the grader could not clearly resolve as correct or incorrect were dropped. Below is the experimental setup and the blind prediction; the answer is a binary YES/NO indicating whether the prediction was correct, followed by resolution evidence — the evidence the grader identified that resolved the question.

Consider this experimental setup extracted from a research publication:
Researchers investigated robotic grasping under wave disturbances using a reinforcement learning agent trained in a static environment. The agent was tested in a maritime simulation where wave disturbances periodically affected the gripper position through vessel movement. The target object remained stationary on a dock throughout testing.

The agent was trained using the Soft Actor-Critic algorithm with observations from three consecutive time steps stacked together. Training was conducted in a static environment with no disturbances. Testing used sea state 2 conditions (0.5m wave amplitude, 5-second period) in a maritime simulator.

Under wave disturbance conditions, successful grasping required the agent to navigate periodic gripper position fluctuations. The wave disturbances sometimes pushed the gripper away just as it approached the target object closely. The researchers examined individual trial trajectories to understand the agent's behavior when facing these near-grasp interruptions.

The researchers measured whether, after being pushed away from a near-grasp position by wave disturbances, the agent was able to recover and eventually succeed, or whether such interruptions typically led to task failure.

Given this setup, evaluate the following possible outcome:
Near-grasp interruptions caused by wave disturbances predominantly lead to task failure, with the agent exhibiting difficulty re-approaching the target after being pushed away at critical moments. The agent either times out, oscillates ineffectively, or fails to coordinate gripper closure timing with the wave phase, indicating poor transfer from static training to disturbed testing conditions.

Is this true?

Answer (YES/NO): NO